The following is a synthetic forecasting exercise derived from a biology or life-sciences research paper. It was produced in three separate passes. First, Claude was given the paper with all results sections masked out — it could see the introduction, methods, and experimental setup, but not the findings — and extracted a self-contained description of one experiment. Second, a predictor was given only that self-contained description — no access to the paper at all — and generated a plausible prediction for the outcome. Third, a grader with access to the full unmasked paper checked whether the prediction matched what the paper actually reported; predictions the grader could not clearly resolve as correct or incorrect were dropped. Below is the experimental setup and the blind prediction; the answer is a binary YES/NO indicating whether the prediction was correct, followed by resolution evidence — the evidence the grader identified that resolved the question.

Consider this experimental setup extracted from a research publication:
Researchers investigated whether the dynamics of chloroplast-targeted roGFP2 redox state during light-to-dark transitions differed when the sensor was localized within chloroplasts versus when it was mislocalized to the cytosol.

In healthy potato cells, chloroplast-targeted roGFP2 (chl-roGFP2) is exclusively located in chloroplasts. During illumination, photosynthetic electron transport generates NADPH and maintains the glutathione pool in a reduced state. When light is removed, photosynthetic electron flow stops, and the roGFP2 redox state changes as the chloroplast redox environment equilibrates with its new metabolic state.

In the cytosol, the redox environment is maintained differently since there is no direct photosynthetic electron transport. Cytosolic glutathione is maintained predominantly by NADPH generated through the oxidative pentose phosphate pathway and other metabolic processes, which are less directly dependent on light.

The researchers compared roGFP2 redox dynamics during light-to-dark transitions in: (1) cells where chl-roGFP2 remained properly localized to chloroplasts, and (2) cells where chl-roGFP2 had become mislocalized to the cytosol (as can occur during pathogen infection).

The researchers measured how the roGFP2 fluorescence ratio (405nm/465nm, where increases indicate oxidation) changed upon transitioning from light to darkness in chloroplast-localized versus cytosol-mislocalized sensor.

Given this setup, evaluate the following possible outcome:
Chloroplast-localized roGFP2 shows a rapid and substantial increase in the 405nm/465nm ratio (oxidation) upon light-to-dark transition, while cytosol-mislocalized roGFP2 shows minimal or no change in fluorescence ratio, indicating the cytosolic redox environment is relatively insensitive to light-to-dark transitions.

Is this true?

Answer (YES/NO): YES